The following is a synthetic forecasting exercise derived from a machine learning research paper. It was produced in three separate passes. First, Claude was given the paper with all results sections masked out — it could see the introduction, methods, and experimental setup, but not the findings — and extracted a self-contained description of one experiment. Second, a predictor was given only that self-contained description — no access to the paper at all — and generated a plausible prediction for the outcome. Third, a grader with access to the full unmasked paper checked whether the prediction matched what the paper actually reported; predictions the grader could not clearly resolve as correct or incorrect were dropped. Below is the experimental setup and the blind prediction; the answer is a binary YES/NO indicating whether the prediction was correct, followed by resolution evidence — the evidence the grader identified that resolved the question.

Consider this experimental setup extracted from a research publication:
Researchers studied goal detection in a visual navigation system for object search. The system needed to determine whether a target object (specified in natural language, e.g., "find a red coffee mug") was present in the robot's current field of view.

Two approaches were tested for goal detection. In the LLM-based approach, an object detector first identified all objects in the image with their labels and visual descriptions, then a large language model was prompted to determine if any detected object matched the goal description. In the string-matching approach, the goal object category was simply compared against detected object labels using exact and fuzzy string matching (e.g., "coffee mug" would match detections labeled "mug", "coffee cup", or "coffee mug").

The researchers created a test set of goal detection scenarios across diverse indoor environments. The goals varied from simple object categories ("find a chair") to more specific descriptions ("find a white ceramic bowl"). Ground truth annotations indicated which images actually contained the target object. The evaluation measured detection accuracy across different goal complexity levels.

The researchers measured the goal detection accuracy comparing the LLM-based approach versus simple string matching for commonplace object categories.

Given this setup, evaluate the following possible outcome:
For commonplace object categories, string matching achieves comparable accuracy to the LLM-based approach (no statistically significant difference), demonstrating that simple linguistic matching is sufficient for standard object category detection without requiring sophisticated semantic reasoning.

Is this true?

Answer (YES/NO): YES